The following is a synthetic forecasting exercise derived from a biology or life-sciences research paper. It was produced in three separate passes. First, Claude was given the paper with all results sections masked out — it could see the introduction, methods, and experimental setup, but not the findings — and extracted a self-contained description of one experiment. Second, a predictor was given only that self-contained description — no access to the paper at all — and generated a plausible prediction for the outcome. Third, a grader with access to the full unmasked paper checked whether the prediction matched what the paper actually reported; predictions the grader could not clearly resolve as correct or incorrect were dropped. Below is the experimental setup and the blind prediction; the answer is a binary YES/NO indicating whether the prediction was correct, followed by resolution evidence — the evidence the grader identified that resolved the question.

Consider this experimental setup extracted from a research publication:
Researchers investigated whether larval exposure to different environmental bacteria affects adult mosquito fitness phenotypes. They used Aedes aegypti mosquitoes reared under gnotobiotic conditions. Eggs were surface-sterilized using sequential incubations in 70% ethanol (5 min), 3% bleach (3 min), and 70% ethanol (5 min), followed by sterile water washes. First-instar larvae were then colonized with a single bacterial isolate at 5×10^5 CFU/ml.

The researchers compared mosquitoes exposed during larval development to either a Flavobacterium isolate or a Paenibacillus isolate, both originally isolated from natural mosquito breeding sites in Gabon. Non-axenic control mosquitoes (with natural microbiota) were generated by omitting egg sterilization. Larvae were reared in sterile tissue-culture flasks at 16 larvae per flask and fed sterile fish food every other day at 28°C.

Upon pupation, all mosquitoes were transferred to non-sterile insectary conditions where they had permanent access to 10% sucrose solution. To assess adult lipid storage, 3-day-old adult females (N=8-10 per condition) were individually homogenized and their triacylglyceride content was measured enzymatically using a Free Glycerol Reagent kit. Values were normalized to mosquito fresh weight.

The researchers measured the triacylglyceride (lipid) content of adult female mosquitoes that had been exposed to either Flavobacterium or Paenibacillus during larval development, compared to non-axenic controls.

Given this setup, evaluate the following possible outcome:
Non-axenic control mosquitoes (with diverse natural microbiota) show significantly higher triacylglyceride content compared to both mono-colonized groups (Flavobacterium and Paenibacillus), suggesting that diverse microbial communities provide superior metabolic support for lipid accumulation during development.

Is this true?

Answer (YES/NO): NO